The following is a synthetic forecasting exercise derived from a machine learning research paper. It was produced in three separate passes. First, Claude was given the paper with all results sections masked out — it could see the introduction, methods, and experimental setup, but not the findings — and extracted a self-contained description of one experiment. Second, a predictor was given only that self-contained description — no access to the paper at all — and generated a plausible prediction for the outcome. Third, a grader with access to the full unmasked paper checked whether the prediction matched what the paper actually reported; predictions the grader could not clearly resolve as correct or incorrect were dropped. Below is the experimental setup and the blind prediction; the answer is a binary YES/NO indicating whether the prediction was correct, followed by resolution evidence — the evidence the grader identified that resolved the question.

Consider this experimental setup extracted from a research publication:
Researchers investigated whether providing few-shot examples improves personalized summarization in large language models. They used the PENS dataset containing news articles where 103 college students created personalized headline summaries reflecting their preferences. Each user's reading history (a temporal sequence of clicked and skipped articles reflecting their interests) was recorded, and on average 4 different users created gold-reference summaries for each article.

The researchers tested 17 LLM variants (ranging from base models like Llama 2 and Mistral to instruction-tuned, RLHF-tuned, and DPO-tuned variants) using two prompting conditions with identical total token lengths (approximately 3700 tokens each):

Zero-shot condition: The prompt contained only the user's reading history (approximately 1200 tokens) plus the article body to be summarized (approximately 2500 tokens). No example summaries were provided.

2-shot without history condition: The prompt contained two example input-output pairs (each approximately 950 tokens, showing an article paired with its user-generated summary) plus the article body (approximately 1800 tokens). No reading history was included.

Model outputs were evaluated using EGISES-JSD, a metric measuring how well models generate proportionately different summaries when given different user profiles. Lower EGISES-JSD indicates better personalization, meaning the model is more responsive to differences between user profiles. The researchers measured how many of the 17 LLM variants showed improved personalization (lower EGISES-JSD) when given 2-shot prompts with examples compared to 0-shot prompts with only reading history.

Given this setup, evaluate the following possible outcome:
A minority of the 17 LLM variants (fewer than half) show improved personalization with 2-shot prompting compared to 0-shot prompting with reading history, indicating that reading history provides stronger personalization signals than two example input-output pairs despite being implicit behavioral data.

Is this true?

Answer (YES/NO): NO